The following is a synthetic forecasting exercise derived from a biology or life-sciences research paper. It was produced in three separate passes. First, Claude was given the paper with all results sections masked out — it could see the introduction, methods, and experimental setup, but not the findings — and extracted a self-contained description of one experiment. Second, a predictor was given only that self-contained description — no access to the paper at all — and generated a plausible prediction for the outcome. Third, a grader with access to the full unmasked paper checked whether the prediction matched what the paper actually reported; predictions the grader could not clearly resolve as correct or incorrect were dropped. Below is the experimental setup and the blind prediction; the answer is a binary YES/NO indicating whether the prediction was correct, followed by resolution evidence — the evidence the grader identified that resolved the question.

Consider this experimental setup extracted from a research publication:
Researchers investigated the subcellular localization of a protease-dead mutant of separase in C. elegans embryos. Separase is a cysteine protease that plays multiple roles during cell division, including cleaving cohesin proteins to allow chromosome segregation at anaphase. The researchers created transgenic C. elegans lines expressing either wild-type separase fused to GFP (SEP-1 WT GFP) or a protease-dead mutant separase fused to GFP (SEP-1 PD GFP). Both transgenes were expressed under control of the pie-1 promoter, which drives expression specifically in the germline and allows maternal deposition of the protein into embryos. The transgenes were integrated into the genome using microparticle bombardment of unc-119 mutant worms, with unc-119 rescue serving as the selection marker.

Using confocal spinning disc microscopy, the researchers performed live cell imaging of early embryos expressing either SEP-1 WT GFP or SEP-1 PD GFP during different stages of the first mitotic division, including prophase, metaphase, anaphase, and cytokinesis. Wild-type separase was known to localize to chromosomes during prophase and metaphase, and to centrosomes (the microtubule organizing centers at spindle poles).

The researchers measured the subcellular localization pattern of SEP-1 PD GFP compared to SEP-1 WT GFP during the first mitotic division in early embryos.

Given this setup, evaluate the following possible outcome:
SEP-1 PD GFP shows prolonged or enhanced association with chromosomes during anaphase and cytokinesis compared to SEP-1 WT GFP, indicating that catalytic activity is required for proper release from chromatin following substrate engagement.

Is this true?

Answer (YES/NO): NO